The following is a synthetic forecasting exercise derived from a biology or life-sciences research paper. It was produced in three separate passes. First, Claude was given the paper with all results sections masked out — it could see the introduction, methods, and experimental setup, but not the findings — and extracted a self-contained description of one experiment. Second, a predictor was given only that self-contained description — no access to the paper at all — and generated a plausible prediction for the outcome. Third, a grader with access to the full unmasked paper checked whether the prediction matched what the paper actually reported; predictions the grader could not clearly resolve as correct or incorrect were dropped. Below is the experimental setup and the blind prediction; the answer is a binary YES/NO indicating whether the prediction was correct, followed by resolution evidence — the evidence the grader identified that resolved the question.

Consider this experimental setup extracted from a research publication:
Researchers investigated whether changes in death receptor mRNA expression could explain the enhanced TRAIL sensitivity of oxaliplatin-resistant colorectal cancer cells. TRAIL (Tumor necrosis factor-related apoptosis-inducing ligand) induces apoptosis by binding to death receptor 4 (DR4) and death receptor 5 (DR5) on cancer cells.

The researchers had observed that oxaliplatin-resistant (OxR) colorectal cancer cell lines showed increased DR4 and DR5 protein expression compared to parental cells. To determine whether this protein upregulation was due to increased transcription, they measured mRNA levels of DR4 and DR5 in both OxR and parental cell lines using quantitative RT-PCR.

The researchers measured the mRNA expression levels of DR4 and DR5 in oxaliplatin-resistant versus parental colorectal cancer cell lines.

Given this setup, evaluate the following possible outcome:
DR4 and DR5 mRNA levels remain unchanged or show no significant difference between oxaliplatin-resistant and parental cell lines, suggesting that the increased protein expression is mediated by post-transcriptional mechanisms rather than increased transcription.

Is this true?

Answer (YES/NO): YES